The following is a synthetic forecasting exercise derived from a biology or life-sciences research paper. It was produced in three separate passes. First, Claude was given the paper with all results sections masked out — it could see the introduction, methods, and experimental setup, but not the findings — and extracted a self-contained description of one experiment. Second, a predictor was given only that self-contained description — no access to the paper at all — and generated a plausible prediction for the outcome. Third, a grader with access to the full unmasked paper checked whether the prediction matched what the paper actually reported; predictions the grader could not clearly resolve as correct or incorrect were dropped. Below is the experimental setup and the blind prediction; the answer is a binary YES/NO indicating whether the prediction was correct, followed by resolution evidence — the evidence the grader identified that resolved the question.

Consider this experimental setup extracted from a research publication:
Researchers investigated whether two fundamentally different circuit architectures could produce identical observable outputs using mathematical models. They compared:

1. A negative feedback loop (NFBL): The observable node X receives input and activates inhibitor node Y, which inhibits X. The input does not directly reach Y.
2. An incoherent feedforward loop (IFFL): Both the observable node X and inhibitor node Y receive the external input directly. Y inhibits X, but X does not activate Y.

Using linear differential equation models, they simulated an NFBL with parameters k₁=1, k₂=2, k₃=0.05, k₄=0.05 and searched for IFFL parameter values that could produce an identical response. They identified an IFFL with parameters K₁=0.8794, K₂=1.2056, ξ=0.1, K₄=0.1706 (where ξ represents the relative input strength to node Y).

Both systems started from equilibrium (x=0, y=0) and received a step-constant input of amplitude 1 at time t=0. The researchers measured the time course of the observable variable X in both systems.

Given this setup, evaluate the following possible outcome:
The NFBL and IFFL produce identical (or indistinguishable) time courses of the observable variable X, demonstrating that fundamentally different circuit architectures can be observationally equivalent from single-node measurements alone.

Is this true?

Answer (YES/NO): YES